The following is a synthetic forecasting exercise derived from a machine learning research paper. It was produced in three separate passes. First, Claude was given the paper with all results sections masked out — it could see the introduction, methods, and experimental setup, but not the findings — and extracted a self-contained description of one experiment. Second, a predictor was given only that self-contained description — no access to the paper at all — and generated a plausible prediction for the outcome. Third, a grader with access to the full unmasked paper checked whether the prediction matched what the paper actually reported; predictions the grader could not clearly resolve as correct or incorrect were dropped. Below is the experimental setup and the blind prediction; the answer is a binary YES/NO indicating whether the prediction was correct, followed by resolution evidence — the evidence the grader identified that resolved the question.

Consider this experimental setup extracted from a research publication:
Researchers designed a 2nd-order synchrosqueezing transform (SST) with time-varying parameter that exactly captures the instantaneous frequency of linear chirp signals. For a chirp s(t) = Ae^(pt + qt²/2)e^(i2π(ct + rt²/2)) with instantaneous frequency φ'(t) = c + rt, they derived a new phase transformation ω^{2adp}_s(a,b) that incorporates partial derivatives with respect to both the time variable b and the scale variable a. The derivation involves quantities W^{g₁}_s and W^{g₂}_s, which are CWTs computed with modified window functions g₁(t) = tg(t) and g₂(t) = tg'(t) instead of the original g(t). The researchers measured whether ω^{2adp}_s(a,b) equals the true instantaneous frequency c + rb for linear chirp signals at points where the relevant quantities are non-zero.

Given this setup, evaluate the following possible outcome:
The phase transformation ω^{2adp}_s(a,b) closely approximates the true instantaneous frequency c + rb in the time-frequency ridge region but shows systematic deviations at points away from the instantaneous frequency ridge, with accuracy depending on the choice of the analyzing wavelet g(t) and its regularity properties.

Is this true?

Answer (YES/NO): NO